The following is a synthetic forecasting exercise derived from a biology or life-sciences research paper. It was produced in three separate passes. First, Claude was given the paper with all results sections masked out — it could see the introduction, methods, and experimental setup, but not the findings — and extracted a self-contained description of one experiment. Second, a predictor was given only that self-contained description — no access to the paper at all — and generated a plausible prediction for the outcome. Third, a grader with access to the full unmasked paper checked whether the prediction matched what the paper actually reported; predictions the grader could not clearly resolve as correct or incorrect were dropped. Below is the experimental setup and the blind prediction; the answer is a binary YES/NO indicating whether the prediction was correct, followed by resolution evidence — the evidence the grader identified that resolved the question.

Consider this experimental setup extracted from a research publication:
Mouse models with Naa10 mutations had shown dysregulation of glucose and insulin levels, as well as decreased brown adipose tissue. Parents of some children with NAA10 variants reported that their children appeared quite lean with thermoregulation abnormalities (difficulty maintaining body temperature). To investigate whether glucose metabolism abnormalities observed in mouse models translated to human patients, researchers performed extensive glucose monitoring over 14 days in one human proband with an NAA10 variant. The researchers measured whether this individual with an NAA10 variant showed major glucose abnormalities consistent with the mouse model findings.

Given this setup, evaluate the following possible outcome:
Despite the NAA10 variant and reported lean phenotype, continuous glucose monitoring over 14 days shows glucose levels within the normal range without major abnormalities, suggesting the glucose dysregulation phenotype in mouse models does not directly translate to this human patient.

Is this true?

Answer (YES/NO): YES